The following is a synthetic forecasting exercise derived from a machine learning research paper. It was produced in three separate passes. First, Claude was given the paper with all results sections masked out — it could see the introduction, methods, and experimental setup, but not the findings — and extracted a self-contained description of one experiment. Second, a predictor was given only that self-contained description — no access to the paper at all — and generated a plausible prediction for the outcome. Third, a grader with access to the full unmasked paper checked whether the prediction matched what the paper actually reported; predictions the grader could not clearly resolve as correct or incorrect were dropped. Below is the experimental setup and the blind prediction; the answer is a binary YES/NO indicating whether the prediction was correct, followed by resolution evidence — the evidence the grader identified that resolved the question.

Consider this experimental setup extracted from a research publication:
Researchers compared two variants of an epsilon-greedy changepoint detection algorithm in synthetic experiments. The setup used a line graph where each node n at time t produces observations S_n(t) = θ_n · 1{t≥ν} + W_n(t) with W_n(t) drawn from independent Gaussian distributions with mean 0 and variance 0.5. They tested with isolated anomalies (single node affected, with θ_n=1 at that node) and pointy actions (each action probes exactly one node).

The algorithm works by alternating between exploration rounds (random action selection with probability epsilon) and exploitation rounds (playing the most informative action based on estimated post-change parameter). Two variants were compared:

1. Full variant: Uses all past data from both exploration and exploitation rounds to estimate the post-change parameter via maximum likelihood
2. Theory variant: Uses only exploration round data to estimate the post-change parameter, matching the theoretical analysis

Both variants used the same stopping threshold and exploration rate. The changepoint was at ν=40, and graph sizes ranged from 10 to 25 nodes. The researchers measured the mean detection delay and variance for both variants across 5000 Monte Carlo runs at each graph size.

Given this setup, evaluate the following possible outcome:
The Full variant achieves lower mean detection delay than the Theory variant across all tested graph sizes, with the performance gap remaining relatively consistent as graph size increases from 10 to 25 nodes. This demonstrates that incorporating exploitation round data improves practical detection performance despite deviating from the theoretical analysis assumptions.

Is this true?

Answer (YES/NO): NO